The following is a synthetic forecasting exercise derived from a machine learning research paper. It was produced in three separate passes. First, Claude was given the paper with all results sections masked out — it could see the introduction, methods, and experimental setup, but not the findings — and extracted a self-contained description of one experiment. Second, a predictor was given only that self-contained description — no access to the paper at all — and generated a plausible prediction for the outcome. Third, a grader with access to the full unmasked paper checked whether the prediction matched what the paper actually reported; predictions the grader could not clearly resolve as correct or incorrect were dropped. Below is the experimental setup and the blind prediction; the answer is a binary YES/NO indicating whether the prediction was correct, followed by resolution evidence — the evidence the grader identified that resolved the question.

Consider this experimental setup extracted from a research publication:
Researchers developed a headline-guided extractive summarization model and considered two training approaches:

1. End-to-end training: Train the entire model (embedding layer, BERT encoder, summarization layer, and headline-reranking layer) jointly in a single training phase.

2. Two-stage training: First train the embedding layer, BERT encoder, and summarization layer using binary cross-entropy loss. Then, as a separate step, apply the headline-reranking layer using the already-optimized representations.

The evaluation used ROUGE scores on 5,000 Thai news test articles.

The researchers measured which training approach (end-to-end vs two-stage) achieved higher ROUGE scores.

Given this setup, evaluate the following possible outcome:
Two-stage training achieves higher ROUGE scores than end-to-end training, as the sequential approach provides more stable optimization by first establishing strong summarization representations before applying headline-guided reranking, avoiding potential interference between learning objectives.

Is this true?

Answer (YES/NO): YES